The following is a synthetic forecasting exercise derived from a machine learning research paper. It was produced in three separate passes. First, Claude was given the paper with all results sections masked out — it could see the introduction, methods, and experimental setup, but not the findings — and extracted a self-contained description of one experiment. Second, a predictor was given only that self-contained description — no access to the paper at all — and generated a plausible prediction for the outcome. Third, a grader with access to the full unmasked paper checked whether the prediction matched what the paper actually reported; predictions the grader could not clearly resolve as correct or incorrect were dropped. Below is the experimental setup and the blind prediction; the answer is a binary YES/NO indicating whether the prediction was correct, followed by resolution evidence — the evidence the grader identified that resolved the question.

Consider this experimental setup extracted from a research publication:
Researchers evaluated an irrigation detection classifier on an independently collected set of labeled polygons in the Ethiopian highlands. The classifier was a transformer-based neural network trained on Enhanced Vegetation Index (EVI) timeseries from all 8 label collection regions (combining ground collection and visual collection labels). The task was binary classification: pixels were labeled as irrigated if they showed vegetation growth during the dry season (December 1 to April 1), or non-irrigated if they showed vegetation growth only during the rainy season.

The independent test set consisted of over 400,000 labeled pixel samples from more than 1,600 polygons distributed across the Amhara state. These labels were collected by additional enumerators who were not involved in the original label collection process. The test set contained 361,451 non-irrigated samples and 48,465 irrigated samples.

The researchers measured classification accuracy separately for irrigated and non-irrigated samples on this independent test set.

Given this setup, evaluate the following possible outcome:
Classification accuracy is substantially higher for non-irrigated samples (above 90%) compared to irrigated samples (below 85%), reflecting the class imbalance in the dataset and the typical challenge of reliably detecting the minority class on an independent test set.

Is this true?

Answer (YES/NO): NO